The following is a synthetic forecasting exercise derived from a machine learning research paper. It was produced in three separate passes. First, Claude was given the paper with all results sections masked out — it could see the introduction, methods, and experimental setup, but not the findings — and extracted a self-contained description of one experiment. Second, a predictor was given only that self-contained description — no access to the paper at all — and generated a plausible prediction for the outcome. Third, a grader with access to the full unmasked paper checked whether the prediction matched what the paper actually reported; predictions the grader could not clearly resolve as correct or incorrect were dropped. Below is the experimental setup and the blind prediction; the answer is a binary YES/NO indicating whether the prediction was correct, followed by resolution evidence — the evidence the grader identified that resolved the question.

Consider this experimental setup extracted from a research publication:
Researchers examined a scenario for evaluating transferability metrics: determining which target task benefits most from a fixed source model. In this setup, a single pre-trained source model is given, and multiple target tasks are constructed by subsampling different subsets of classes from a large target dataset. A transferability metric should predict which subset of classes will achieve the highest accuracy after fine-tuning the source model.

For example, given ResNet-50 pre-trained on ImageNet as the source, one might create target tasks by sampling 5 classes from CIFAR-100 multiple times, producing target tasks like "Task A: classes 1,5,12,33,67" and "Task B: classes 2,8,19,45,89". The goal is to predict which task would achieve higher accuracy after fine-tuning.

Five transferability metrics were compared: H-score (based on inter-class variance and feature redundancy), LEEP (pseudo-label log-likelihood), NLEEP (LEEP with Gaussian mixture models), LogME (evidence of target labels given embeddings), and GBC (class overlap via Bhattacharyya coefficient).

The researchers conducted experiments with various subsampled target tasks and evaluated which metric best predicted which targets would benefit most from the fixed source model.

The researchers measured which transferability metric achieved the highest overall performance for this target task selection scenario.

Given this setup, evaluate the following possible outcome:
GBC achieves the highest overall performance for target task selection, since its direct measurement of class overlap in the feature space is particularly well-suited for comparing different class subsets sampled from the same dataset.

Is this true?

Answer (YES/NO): YES